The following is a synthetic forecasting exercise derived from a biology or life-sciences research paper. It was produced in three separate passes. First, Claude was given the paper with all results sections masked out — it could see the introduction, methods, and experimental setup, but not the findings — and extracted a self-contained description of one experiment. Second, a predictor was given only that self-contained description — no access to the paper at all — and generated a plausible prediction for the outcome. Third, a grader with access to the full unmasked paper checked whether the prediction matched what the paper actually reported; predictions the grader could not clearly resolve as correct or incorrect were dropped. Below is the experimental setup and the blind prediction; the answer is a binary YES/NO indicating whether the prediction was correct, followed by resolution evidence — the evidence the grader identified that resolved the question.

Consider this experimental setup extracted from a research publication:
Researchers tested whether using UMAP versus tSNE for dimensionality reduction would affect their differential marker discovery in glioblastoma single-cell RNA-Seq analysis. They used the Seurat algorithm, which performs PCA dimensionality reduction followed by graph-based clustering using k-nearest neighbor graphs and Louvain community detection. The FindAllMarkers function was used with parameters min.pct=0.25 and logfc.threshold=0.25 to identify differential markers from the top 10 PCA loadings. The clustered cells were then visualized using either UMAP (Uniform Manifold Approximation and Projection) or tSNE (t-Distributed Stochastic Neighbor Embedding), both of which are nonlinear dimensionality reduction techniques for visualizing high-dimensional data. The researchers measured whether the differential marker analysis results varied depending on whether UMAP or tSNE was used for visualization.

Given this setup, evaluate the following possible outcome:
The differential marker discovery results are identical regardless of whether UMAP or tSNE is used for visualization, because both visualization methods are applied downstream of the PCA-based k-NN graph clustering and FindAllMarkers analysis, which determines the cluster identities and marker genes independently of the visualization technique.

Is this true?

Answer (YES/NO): YES